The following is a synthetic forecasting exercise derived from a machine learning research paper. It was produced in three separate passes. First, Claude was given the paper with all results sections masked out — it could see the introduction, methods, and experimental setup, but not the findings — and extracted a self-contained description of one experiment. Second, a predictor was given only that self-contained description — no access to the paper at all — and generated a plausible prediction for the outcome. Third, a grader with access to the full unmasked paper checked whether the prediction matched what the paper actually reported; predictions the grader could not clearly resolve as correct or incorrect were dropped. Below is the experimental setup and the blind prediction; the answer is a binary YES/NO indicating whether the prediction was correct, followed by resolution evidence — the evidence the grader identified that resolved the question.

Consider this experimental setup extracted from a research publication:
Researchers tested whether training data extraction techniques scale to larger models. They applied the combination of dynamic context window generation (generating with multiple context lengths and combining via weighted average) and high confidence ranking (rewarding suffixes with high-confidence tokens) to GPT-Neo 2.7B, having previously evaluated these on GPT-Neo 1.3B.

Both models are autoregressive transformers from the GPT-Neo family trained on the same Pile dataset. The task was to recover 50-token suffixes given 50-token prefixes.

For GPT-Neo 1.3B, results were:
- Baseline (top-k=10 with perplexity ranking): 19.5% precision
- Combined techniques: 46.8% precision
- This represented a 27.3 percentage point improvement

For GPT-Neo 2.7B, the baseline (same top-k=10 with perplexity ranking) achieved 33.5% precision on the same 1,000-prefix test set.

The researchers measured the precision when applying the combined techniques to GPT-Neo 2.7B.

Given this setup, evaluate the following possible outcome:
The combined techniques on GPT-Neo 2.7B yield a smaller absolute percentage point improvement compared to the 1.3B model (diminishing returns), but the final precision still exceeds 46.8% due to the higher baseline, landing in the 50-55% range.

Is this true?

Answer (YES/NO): YES